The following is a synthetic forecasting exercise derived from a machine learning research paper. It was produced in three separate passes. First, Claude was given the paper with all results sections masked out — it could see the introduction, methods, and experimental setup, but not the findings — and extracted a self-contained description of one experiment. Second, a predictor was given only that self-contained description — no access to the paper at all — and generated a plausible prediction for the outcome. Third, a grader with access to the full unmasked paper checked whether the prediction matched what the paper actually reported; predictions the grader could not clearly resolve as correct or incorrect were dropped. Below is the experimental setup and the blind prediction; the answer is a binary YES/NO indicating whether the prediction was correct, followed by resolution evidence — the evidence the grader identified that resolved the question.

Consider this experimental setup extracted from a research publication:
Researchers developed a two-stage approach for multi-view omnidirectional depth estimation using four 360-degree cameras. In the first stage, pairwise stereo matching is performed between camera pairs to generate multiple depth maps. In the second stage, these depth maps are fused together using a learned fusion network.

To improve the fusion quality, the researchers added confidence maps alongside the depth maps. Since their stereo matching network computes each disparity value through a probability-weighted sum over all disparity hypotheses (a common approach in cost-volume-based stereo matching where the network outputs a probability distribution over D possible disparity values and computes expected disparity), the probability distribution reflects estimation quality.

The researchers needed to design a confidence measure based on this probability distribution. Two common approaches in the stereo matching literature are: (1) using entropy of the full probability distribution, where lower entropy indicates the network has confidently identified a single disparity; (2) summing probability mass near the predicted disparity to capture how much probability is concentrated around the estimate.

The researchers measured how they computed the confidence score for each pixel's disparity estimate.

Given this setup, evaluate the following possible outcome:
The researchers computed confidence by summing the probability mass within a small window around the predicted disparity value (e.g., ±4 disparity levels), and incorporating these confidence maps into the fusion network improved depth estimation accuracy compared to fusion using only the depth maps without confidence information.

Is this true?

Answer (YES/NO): NO